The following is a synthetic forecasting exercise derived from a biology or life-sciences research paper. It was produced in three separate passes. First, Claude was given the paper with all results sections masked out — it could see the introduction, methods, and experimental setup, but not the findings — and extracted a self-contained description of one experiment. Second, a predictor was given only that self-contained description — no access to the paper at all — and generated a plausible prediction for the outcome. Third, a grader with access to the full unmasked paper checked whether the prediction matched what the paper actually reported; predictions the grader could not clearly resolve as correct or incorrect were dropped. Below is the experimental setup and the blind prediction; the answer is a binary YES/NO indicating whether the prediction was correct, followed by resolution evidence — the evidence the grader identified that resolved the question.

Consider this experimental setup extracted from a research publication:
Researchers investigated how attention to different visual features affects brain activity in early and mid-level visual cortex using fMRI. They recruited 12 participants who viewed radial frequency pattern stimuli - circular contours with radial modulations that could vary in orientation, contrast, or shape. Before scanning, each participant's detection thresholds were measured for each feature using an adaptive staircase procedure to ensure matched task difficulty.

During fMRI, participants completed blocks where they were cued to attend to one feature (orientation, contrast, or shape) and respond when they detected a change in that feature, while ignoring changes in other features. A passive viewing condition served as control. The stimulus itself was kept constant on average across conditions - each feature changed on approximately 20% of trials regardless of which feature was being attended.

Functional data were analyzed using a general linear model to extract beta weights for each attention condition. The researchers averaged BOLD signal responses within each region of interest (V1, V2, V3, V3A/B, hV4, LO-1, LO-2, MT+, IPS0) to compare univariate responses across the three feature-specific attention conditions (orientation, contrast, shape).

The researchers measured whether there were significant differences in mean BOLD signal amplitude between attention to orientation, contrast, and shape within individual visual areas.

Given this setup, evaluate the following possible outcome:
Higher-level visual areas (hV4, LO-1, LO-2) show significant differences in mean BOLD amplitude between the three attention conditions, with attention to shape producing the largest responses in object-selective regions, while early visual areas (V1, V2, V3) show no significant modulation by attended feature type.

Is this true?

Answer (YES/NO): NO